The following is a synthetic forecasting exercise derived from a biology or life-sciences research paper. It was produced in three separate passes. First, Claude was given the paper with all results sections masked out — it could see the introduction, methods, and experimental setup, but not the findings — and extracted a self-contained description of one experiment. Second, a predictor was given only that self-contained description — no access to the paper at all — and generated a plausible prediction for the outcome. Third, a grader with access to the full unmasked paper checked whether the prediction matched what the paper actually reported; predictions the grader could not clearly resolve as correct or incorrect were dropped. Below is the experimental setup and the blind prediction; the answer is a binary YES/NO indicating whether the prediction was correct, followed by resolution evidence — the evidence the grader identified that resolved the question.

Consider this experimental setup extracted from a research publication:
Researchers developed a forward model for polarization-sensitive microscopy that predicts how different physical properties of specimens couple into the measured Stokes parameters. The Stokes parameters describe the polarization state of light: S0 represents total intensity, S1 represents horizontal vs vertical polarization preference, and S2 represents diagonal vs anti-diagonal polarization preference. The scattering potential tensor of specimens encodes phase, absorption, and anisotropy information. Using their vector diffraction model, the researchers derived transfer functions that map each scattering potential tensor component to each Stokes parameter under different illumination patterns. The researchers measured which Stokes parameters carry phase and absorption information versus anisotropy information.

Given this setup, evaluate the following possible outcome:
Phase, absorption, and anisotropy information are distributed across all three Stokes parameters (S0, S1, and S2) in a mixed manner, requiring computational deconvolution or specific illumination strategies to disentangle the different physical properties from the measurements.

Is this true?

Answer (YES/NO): NO